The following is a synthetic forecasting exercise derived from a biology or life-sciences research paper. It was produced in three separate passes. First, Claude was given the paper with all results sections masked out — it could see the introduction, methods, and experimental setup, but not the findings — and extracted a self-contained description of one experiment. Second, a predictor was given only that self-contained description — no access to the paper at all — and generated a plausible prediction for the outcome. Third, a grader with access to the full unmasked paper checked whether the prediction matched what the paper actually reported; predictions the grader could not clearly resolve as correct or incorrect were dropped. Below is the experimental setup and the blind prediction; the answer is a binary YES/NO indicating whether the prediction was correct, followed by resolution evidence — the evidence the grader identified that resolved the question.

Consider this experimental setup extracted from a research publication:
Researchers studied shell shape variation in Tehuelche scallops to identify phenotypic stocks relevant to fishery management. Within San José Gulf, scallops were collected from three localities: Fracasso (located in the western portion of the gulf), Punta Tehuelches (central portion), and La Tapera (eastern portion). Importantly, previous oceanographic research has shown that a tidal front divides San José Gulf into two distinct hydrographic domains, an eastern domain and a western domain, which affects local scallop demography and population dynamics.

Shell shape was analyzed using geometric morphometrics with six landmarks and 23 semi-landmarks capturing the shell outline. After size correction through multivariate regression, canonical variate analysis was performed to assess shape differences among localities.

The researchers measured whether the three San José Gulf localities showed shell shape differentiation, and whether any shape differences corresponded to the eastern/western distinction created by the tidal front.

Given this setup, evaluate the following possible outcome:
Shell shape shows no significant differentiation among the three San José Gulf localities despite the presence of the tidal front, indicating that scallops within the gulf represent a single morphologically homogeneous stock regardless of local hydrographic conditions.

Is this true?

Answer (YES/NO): NO